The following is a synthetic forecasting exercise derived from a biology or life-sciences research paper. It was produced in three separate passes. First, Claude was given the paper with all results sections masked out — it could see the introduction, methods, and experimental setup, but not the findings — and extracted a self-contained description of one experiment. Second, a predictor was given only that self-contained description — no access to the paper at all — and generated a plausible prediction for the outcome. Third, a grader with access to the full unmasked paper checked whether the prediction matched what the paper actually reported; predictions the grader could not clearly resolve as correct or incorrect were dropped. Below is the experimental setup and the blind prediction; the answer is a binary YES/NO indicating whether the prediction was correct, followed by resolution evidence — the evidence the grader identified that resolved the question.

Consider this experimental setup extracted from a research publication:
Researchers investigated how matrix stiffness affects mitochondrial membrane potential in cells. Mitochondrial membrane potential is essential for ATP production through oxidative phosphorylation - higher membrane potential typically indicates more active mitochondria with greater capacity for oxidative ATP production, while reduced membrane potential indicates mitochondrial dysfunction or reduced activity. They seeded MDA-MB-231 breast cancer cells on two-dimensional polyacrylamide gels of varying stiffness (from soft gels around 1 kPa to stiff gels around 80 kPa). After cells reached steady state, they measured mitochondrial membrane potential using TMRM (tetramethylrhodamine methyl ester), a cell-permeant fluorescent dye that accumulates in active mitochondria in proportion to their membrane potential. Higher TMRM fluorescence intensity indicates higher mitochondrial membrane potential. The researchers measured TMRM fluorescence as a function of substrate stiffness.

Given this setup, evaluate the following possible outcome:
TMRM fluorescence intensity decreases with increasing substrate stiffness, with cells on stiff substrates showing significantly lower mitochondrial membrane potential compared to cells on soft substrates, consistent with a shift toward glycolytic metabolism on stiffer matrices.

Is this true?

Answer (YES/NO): NO